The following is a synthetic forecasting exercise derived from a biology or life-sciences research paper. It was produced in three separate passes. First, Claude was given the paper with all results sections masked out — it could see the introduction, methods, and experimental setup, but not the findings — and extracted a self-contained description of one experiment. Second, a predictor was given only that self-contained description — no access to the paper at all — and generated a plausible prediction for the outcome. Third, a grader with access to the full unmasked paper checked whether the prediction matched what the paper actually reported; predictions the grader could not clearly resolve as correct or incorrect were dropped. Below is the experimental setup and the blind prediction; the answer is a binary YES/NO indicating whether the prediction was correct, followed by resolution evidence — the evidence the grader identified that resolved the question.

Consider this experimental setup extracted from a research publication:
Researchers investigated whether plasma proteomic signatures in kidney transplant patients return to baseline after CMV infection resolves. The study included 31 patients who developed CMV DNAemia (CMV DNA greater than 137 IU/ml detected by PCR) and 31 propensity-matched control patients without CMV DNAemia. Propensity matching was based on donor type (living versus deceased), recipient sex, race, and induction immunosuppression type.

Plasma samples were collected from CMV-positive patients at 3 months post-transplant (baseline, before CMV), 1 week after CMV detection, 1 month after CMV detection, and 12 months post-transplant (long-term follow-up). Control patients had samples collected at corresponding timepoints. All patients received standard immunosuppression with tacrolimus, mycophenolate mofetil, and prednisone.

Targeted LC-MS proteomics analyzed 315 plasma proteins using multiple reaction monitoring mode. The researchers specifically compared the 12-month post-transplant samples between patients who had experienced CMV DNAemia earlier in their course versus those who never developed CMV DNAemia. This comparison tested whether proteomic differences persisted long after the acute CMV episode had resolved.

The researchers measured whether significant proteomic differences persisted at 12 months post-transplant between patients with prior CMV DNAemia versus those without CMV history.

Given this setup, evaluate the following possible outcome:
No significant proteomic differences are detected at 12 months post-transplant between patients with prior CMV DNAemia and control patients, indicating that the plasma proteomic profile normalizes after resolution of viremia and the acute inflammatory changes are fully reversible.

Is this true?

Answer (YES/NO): NO